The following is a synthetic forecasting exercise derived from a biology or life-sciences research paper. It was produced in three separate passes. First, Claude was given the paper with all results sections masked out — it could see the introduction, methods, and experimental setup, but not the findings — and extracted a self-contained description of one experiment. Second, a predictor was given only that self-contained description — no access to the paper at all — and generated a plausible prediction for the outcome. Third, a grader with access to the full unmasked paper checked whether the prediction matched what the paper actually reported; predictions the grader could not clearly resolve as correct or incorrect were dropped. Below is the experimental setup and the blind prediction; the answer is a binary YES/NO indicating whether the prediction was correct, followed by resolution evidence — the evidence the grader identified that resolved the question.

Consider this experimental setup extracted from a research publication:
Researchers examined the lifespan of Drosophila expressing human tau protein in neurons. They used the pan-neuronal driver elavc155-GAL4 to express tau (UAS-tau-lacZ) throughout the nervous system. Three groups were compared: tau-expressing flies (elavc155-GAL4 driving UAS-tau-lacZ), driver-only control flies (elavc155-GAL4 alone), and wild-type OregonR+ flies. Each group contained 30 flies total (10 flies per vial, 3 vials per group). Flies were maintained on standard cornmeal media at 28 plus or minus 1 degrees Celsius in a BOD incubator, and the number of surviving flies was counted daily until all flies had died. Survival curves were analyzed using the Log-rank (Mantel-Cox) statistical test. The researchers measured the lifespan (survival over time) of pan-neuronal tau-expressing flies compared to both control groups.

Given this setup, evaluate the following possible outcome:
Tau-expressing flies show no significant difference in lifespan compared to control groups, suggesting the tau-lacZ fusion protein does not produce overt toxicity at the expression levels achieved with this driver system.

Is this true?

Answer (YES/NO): NO